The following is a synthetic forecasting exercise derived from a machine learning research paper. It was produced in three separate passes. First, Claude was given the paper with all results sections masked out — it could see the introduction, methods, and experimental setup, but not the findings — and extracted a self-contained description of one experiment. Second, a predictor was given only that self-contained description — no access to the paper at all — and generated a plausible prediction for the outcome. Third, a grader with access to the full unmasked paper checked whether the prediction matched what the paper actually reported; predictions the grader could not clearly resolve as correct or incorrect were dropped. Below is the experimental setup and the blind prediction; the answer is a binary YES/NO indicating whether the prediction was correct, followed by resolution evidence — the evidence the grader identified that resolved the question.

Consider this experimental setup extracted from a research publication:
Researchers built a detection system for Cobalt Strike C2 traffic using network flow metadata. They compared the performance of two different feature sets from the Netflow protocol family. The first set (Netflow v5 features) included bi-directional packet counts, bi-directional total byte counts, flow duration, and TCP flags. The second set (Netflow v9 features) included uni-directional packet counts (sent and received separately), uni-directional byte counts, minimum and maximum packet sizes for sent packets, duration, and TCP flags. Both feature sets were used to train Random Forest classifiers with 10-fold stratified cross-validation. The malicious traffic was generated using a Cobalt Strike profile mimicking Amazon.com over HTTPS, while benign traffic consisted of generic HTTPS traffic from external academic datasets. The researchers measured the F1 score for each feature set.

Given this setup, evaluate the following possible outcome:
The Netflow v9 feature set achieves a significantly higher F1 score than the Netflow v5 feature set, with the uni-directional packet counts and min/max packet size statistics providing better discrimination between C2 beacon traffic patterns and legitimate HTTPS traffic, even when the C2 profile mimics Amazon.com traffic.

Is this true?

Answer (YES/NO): NO